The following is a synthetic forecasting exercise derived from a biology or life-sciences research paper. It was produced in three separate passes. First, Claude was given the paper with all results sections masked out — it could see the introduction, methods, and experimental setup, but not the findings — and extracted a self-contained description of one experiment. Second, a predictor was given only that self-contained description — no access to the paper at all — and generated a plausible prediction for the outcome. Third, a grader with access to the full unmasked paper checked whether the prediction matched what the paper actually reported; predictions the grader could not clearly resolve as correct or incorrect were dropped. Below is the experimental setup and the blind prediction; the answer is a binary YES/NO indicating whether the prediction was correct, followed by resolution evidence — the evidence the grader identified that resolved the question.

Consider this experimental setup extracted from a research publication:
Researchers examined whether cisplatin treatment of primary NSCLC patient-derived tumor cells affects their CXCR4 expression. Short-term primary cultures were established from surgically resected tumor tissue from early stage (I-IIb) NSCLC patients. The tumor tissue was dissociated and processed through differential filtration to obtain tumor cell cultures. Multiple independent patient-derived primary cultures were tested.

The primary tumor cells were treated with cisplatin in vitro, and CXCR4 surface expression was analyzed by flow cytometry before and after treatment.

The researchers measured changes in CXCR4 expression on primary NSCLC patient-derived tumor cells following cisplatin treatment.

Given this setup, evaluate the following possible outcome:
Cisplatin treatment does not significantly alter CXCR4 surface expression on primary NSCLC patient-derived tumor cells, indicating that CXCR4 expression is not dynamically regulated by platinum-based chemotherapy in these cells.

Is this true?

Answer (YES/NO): NO